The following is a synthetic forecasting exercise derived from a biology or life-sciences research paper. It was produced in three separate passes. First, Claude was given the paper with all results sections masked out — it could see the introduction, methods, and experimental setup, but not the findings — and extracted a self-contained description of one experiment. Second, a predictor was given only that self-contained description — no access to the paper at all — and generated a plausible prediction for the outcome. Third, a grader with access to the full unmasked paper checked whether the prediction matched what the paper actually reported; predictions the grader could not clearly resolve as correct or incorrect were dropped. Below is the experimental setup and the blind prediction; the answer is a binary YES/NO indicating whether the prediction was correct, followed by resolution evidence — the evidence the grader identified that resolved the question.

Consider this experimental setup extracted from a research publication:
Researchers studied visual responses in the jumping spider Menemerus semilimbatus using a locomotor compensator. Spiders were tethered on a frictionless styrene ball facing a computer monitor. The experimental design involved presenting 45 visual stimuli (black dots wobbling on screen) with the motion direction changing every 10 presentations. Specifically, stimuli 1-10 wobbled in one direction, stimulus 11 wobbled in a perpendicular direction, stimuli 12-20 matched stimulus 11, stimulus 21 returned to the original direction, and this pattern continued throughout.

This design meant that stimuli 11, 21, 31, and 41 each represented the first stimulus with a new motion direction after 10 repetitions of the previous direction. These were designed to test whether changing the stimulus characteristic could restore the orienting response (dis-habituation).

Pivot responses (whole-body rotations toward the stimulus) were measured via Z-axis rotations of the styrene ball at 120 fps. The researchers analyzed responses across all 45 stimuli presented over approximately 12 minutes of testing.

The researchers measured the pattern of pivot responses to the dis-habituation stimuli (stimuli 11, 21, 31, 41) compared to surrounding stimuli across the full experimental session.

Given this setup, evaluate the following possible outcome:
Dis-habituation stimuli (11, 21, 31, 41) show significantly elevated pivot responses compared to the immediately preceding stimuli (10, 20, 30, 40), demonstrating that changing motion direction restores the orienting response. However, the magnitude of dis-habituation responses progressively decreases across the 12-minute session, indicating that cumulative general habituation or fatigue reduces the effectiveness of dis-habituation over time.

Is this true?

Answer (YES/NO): NO